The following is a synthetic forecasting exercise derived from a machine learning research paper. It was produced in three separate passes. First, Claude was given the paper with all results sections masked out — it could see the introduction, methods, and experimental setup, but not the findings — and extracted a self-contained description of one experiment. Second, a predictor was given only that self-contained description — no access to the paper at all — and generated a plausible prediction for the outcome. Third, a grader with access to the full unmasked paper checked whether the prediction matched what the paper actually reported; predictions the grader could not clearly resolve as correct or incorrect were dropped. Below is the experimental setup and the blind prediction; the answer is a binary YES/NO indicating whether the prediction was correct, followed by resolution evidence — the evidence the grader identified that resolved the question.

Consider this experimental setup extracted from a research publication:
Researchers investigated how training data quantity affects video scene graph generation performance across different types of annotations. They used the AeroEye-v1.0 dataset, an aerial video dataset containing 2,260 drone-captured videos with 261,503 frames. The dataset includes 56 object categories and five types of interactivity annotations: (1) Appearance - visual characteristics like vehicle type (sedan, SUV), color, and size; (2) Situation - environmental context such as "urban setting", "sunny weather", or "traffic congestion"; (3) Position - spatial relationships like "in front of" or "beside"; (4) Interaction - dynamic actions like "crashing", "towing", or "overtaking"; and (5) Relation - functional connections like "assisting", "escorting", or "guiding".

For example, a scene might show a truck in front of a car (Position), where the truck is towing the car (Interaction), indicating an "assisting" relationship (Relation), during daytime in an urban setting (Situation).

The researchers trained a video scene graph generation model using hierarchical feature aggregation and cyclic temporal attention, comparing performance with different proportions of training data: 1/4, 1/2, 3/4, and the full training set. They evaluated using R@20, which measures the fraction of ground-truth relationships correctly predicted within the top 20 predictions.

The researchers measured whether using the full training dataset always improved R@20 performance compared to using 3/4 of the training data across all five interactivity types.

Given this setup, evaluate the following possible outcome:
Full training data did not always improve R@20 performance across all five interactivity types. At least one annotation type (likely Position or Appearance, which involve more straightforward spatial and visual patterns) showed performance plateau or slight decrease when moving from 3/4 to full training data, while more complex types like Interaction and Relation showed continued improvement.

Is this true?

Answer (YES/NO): NO